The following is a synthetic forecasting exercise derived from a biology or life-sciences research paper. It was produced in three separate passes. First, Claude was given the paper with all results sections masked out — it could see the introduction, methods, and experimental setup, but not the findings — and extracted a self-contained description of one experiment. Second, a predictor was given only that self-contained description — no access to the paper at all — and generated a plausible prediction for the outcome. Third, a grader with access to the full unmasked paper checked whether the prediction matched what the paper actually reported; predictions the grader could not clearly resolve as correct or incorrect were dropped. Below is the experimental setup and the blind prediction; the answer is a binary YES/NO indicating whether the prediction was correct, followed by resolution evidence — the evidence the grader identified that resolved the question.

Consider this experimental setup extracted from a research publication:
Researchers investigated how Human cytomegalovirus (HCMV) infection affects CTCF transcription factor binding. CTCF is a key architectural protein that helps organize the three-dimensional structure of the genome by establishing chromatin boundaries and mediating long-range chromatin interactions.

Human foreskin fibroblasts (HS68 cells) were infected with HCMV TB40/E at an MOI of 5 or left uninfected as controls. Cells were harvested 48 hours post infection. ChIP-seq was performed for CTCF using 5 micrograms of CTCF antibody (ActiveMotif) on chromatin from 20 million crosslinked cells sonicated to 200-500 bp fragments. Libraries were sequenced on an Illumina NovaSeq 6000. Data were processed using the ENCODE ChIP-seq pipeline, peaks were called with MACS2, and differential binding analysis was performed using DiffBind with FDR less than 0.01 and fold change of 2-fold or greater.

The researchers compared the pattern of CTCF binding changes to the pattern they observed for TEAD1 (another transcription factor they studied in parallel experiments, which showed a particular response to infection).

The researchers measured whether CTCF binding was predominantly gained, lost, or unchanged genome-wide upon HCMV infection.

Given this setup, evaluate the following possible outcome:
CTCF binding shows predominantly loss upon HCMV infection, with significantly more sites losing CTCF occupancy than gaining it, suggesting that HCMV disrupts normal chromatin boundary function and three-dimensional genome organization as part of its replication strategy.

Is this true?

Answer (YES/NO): NO